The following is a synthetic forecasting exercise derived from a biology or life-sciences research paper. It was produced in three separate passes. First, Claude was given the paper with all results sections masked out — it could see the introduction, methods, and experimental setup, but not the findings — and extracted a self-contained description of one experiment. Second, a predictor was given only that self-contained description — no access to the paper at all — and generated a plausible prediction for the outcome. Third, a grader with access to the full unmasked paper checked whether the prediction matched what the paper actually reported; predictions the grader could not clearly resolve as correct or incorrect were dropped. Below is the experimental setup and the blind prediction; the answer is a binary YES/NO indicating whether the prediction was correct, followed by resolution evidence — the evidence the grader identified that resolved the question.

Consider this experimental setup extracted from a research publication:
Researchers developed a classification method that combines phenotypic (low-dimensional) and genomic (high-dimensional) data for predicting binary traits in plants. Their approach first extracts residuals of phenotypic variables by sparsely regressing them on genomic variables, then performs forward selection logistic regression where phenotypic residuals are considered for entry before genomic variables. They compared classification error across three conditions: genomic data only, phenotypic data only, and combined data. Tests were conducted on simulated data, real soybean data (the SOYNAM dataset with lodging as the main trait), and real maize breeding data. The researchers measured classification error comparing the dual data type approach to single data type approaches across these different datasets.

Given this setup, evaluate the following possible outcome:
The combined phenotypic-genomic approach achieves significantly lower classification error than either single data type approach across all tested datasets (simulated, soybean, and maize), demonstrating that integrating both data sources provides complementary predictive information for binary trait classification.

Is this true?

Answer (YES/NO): NO